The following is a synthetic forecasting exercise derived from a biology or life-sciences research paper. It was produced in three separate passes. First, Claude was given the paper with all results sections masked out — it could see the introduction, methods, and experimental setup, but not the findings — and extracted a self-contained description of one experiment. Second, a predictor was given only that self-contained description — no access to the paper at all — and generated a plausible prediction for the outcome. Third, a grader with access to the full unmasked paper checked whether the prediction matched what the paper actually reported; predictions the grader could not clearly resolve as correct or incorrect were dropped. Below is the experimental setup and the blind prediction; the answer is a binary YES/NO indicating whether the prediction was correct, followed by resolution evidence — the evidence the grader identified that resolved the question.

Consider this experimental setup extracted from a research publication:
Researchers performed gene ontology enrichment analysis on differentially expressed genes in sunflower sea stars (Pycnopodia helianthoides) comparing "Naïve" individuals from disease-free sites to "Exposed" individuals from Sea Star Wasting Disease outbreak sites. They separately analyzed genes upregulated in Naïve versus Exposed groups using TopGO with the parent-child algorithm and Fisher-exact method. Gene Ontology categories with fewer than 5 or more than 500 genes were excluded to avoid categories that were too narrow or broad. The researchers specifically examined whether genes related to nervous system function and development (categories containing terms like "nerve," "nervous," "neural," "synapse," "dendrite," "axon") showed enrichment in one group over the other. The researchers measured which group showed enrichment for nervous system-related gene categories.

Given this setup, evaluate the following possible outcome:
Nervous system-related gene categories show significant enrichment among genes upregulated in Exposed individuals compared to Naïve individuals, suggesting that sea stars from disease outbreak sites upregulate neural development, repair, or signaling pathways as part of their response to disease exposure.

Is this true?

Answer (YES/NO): NO